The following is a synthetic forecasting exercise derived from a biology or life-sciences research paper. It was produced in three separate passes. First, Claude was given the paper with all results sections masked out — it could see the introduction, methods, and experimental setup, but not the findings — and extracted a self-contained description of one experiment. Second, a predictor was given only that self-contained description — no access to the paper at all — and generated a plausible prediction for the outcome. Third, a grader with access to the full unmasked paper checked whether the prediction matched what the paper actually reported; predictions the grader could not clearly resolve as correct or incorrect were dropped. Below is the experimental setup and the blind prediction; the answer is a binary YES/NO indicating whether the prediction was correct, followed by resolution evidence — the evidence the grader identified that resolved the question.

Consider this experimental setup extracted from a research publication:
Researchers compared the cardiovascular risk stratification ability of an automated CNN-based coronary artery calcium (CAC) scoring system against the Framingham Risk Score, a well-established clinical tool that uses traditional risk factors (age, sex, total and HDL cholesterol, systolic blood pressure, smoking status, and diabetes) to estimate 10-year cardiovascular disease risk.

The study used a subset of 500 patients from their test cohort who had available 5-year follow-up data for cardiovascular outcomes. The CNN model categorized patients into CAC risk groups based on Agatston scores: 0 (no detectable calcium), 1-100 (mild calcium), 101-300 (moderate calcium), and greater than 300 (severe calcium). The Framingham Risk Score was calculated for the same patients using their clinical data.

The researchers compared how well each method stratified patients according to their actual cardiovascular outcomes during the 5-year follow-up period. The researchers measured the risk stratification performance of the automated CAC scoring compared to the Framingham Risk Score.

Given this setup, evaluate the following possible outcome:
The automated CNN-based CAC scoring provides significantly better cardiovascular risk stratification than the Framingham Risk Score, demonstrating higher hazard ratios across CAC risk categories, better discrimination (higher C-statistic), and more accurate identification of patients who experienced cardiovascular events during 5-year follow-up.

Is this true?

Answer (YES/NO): NO